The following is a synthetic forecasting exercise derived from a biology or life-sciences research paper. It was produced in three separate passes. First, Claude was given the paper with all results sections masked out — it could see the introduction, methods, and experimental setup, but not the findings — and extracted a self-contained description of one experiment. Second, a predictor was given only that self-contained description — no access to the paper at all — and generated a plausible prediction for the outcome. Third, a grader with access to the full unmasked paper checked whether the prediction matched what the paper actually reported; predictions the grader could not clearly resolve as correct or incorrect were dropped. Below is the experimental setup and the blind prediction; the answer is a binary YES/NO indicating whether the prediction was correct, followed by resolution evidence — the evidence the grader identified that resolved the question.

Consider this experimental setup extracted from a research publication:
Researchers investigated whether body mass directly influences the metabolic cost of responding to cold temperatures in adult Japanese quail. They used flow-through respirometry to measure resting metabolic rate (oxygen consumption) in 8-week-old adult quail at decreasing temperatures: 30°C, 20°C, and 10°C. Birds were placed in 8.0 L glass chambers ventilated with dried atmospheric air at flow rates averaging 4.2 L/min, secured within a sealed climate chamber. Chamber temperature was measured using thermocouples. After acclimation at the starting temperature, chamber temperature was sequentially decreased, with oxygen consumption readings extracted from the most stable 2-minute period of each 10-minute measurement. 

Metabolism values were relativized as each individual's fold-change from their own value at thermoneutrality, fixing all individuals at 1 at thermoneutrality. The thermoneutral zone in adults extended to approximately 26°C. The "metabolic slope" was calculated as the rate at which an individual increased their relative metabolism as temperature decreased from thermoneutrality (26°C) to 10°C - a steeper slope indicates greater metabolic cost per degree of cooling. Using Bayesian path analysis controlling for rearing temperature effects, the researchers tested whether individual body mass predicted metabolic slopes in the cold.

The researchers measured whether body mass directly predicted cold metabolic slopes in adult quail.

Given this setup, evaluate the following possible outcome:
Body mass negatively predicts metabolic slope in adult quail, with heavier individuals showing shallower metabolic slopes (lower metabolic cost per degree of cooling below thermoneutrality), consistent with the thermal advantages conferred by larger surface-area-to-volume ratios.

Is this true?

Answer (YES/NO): NO